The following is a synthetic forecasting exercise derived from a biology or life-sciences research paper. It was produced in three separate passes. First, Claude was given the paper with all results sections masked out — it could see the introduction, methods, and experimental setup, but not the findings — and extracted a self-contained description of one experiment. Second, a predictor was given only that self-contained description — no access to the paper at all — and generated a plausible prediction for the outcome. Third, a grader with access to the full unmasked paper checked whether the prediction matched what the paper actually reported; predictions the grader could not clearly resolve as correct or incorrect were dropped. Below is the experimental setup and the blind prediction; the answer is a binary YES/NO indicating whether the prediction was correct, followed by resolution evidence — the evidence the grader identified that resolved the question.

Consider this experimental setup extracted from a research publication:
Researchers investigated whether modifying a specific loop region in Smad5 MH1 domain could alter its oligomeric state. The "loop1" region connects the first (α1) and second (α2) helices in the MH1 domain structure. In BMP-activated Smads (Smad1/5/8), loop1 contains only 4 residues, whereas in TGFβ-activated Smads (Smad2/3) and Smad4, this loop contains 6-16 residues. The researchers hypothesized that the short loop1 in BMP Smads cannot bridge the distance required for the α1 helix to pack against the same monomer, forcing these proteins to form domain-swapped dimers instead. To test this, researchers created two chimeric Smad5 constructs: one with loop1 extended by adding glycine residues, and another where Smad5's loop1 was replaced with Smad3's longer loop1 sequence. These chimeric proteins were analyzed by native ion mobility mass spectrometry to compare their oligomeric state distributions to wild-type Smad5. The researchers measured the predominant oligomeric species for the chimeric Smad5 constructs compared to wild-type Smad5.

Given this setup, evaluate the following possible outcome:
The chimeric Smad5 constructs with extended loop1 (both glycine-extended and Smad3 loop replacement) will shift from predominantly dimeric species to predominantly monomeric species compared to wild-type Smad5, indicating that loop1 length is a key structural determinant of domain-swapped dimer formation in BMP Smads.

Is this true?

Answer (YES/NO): YES